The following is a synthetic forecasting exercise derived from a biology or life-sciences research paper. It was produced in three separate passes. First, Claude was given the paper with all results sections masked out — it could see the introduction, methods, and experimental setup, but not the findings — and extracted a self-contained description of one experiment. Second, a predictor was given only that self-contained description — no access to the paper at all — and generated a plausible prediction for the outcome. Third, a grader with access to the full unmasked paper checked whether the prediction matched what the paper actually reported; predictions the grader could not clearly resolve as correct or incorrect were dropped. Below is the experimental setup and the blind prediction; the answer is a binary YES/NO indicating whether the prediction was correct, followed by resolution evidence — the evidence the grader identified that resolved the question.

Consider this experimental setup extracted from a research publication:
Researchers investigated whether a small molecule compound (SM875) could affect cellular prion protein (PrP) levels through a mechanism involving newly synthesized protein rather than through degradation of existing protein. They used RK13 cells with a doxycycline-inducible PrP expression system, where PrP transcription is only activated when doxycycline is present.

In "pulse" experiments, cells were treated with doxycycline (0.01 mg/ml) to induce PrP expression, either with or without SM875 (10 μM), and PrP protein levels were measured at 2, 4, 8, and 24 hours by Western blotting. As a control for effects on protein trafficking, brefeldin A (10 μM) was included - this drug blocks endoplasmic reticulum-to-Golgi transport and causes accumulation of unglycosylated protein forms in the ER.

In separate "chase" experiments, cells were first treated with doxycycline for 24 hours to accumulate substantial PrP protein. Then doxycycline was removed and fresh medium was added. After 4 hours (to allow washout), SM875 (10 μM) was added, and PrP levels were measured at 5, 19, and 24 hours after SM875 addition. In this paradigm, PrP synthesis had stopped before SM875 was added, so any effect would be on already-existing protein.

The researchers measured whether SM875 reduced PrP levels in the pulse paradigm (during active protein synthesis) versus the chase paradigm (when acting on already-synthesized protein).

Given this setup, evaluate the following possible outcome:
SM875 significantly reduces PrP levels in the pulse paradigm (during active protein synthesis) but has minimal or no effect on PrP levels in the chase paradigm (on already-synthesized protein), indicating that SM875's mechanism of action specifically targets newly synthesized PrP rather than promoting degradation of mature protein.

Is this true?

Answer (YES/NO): YES